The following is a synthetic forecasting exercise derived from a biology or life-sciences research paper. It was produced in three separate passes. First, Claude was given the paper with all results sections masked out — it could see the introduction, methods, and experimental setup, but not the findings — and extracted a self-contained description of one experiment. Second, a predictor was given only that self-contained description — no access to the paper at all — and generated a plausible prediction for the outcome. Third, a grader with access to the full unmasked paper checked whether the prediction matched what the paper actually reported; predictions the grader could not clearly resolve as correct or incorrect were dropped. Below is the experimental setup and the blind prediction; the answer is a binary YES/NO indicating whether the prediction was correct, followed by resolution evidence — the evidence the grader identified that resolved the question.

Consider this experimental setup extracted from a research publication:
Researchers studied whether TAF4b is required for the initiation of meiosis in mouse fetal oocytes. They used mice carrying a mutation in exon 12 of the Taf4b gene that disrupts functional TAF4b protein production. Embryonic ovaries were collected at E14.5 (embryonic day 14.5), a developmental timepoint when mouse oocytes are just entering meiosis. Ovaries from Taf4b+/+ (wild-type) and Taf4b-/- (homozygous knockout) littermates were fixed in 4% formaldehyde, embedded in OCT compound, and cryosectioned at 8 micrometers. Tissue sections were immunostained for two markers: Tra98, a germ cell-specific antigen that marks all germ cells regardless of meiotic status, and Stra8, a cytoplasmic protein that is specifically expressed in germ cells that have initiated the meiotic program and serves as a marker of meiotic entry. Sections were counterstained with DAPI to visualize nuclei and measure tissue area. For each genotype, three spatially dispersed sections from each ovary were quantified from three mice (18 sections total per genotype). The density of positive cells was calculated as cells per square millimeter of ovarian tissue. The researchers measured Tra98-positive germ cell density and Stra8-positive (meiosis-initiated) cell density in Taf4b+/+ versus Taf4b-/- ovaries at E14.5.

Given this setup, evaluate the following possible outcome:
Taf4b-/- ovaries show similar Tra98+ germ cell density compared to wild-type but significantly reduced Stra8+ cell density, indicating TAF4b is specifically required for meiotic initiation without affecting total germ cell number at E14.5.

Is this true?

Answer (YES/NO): NO